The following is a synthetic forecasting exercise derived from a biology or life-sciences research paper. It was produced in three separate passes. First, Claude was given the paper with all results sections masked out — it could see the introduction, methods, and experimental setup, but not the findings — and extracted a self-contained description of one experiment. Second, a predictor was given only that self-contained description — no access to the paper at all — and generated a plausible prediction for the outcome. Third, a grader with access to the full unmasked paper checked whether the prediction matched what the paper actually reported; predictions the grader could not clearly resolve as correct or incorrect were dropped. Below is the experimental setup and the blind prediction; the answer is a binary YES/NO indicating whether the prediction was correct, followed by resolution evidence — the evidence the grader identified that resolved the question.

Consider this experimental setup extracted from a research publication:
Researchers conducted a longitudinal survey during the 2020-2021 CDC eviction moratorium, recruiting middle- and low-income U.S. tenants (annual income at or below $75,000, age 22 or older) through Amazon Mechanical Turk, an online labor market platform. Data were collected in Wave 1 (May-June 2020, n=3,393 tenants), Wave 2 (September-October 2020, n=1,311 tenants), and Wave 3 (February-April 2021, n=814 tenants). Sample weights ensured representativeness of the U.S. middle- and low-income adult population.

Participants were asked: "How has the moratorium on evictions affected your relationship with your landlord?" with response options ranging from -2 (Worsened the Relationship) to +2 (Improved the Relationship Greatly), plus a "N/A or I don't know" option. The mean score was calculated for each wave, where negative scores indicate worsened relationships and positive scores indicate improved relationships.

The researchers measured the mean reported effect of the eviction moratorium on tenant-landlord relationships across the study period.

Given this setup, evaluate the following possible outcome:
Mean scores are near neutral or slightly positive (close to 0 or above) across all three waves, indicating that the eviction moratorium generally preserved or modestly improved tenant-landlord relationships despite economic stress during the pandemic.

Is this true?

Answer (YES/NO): NO